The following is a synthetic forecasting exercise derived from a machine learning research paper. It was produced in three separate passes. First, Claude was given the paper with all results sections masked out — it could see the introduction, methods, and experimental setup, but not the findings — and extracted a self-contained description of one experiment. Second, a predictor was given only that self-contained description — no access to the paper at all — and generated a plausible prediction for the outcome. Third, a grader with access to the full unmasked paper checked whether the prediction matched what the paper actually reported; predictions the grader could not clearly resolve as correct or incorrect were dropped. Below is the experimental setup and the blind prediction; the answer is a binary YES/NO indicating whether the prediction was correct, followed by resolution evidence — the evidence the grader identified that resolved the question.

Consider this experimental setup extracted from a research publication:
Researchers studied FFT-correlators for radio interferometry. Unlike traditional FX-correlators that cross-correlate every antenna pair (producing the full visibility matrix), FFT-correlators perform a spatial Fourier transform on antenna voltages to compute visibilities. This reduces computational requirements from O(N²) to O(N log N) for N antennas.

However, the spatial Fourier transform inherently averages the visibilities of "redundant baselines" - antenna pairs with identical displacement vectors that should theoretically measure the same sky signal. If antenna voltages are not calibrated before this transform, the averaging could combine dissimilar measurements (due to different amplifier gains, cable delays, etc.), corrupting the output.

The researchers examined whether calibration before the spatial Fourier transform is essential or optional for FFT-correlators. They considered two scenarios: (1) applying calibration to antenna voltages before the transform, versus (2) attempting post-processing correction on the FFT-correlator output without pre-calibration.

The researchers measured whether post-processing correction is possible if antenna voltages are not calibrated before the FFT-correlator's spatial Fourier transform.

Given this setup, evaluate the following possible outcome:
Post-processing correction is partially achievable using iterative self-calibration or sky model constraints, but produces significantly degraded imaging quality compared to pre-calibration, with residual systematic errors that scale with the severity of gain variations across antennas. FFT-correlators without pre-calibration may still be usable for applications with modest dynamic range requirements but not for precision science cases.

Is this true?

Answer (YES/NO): NO